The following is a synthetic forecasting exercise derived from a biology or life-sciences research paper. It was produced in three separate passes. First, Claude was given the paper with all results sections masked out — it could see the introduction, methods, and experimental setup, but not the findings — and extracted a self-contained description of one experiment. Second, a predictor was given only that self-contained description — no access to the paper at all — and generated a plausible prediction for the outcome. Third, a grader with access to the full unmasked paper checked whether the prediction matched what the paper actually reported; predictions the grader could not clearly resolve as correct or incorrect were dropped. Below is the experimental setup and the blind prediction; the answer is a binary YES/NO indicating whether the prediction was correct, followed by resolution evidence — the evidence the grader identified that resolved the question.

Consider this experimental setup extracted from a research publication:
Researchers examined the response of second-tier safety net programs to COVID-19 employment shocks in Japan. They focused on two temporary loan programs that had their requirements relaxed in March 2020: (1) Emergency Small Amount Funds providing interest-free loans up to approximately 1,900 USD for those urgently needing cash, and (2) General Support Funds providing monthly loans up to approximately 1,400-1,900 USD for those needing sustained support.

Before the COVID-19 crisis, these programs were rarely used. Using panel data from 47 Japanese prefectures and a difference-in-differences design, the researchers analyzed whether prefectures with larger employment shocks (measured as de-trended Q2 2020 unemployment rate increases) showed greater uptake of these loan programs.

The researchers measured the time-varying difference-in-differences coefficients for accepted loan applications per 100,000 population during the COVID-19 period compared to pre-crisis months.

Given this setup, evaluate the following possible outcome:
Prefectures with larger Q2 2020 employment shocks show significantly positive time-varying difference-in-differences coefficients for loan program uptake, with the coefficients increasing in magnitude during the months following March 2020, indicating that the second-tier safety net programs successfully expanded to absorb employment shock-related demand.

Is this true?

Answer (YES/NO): YES